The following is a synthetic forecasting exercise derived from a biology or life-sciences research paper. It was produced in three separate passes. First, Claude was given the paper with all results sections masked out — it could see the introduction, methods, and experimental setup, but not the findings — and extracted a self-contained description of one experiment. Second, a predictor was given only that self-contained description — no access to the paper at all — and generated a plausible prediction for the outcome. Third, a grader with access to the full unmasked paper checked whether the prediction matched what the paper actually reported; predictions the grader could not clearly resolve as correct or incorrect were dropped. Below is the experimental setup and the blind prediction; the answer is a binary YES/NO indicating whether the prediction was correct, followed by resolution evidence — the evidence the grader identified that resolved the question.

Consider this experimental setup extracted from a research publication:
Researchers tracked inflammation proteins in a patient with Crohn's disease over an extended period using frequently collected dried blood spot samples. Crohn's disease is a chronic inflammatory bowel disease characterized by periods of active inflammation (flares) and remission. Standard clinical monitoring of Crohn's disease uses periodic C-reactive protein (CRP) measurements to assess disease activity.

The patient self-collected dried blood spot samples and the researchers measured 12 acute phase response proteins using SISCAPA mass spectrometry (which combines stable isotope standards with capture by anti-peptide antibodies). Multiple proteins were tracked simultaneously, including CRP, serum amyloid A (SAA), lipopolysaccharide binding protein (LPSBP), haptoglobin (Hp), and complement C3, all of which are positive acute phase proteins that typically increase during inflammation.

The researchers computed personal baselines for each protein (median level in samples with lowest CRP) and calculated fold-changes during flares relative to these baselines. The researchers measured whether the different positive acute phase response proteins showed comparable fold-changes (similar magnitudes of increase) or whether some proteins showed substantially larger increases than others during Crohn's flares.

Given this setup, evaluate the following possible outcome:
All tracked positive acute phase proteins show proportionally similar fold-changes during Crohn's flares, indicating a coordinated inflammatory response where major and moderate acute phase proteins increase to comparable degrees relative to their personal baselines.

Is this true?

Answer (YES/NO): NO